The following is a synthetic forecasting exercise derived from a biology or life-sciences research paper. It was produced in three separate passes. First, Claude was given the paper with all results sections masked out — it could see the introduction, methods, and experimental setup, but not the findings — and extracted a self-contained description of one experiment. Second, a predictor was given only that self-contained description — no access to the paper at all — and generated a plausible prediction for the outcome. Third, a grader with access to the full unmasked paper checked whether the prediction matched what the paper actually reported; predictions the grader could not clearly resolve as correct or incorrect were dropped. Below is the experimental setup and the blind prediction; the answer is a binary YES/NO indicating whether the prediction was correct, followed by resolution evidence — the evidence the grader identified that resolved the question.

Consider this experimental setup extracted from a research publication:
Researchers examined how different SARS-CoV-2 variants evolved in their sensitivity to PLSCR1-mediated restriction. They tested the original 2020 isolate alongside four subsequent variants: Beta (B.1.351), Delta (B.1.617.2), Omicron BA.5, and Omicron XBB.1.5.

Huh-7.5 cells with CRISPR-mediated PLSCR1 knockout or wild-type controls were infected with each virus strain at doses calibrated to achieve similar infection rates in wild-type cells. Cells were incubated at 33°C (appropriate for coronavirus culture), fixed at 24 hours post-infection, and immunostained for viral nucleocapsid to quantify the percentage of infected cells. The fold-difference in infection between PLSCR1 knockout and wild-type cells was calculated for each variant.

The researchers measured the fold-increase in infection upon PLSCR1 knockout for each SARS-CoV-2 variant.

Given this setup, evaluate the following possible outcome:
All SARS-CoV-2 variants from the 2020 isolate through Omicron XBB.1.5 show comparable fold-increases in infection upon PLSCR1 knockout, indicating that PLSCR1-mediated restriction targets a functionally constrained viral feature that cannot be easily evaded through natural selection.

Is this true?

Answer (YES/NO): NO